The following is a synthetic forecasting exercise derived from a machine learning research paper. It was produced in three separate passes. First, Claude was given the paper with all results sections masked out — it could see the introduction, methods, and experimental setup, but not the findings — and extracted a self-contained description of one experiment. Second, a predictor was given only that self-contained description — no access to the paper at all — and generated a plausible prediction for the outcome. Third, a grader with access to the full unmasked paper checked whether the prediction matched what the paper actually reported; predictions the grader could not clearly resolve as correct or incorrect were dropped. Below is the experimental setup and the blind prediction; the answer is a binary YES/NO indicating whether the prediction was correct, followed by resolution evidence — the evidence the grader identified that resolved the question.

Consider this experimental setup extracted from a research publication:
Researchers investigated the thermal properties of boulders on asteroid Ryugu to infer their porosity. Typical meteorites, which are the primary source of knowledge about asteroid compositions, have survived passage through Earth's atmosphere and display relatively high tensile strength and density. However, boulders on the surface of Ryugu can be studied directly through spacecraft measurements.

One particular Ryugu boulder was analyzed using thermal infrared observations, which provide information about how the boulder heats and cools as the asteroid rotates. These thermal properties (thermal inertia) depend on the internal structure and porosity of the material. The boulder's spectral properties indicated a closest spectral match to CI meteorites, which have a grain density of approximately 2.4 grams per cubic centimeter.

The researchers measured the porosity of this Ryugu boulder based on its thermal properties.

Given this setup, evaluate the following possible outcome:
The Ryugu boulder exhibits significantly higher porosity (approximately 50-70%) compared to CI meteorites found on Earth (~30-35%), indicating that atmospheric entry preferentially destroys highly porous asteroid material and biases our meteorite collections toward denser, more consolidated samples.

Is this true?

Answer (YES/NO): NO